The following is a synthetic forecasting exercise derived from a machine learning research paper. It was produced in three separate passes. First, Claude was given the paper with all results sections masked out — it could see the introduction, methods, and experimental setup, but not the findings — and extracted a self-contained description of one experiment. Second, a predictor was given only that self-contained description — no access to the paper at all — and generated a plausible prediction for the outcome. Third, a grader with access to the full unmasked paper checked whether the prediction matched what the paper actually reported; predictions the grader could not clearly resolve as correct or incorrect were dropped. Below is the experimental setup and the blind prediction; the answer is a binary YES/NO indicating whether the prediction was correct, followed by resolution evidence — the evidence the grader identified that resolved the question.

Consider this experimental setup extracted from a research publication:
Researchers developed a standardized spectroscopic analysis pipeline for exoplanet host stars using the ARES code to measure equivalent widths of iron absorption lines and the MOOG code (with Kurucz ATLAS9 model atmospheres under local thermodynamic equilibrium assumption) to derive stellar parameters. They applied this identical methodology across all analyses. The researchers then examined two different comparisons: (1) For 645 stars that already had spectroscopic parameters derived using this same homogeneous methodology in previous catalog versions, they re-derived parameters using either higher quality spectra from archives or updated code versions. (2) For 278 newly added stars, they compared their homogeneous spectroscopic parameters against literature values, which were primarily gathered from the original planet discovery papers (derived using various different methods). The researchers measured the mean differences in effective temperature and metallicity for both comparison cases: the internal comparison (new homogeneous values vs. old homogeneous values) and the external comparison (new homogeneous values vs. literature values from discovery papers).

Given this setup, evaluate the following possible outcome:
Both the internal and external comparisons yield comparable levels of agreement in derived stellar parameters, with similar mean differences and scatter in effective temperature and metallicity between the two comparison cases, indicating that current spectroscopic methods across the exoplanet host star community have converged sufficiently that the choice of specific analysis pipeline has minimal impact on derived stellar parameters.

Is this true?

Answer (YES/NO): NO